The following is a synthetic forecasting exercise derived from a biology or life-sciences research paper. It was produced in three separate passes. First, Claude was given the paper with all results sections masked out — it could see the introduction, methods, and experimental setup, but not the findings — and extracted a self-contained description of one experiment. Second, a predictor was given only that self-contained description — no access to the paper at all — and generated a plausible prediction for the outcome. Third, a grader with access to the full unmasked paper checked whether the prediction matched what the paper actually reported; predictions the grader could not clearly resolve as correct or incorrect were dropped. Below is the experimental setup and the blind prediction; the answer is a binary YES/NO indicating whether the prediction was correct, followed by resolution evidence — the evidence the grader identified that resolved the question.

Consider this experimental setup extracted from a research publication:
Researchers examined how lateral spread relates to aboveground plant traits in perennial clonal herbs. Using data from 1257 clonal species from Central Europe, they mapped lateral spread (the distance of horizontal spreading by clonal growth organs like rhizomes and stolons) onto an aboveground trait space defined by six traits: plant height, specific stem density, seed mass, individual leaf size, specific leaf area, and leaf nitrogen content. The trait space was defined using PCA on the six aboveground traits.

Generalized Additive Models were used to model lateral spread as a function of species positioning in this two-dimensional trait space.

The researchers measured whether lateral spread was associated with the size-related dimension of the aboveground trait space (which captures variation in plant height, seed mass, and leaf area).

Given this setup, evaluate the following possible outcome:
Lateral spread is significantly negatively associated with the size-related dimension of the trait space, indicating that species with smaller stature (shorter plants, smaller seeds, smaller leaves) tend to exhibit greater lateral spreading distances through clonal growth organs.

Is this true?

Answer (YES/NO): NO